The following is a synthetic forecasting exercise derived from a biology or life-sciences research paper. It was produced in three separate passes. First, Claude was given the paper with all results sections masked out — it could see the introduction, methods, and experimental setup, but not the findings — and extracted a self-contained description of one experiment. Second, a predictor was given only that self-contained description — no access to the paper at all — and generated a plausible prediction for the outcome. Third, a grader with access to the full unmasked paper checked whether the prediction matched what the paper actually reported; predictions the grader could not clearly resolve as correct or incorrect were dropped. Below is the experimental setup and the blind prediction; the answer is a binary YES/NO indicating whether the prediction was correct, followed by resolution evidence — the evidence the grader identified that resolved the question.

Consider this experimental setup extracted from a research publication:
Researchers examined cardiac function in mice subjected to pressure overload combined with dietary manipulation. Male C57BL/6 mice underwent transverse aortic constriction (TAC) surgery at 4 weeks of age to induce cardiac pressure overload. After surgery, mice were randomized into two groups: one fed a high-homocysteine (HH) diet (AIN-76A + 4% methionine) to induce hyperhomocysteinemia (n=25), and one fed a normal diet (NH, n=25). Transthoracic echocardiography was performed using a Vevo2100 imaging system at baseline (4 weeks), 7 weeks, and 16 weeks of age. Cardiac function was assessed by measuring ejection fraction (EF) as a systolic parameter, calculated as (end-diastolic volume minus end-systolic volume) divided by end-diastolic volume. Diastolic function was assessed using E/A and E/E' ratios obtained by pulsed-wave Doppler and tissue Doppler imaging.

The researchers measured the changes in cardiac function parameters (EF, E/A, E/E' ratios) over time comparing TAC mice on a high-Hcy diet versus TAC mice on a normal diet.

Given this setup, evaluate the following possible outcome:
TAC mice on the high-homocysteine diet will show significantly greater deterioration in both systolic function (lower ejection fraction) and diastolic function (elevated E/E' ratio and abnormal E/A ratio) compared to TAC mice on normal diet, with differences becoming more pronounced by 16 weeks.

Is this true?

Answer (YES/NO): NO